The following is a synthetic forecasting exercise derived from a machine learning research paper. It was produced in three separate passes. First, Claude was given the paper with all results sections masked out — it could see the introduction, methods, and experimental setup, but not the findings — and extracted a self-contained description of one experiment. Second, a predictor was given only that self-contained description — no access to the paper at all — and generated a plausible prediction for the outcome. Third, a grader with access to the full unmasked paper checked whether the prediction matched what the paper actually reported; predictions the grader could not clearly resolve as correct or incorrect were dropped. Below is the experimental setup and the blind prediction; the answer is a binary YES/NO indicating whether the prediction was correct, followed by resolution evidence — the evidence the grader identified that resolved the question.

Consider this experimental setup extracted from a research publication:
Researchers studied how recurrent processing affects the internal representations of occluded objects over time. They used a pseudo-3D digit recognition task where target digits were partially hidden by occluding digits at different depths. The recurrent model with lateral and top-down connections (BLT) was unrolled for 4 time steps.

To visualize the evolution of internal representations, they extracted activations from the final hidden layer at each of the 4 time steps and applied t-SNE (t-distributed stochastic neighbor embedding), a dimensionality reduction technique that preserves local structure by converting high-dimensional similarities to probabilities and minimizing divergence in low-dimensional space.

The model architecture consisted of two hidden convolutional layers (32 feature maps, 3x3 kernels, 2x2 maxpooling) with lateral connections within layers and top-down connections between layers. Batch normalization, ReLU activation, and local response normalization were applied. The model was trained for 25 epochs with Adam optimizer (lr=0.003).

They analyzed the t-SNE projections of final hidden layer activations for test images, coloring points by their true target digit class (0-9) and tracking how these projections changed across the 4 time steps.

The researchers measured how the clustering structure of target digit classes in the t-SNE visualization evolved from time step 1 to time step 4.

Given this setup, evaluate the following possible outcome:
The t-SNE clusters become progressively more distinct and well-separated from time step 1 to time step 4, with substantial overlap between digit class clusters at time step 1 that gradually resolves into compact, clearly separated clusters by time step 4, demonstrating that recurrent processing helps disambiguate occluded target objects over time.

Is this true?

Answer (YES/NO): YES